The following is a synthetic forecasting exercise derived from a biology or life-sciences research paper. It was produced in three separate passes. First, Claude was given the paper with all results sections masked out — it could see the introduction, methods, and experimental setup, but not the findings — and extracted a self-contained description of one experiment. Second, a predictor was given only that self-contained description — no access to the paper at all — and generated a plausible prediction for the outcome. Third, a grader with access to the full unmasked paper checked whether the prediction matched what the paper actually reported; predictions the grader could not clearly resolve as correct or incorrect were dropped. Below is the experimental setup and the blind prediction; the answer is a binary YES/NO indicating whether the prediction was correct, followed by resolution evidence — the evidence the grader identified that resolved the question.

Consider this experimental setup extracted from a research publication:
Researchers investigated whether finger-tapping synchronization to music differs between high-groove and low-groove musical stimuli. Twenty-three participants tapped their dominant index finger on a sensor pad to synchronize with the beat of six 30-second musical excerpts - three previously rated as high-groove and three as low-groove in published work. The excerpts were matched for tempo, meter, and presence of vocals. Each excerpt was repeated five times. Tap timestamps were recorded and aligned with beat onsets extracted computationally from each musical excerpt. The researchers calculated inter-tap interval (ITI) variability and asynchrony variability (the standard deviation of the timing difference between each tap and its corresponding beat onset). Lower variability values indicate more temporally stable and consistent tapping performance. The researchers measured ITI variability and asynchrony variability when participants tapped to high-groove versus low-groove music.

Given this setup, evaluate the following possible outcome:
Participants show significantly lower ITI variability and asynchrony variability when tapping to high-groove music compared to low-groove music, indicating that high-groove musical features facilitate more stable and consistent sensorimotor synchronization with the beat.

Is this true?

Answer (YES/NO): YES